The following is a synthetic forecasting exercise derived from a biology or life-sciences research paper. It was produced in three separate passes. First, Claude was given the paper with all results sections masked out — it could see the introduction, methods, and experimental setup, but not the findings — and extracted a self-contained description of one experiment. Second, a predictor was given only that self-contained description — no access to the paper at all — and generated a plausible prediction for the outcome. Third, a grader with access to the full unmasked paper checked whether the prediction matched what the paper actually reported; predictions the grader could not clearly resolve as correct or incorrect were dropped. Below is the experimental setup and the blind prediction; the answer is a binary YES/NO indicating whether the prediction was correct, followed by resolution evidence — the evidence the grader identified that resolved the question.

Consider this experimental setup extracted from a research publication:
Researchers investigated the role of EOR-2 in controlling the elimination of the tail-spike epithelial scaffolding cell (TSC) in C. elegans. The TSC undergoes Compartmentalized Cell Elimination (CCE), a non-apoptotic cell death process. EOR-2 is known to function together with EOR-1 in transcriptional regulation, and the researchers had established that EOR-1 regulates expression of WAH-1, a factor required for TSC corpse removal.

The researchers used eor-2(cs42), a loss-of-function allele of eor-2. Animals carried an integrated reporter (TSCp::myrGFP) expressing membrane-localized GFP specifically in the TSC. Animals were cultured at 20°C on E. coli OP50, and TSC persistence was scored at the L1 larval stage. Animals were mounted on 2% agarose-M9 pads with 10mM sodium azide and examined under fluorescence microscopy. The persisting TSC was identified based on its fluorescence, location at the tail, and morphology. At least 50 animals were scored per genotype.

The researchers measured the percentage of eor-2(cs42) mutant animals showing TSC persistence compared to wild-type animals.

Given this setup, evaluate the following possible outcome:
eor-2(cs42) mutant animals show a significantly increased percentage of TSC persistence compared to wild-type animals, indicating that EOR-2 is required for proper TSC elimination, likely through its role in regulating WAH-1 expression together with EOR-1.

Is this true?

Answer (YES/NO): YES